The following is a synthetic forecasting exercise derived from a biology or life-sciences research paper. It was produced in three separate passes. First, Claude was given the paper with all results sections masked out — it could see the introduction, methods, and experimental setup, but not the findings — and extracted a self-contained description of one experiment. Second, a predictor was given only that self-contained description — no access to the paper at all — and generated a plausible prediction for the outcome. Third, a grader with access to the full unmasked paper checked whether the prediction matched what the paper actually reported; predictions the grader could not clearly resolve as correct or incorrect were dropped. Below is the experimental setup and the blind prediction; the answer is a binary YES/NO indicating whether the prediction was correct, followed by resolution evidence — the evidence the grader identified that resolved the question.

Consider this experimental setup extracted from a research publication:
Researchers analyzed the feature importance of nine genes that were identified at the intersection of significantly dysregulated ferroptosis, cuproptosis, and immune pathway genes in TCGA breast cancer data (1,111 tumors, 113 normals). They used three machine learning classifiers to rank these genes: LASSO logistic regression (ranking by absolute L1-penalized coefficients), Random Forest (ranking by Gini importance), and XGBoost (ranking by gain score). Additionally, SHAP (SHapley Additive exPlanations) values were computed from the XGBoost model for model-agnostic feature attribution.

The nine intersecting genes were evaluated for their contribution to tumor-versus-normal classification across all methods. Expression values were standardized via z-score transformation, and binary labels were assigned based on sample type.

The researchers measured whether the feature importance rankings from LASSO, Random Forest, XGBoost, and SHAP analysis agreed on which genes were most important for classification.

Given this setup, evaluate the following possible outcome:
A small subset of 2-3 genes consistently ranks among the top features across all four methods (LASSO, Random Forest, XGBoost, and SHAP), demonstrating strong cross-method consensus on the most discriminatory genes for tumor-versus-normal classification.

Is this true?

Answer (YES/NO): NO